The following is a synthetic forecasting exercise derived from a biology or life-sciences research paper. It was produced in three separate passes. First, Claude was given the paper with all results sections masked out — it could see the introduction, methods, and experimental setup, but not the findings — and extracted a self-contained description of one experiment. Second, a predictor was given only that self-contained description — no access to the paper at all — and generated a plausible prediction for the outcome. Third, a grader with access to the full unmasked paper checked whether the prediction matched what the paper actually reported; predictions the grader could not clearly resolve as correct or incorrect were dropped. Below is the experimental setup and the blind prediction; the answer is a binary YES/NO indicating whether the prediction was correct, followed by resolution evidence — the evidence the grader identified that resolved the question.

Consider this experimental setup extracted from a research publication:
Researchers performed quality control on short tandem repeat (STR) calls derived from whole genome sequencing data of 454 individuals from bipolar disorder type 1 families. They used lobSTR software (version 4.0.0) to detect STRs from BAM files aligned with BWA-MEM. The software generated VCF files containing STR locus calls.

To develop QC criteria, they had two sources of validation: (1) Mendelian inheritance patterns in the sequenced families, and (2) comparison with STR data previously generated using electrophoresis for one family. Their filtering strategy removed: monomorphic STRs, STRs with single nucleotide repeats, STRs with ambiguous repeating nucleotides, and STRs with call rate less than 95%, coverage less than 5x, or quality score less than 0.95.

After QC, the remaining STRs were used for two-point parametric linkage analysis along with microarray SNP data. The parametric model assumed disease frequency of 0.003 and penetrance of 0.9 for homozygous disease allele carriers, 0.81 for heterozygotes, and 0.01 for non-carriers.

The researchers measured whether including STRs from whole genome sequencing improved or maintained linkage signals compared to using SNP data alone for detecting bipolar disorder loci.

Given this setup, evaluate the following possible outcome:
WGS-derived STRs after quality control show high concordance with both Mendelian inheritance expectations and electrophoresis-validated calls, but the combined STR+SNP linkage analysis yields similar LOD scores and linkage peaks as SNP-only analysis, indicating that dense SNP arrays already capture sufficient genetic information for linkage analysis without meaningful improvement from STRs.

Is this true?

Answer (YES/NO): NO